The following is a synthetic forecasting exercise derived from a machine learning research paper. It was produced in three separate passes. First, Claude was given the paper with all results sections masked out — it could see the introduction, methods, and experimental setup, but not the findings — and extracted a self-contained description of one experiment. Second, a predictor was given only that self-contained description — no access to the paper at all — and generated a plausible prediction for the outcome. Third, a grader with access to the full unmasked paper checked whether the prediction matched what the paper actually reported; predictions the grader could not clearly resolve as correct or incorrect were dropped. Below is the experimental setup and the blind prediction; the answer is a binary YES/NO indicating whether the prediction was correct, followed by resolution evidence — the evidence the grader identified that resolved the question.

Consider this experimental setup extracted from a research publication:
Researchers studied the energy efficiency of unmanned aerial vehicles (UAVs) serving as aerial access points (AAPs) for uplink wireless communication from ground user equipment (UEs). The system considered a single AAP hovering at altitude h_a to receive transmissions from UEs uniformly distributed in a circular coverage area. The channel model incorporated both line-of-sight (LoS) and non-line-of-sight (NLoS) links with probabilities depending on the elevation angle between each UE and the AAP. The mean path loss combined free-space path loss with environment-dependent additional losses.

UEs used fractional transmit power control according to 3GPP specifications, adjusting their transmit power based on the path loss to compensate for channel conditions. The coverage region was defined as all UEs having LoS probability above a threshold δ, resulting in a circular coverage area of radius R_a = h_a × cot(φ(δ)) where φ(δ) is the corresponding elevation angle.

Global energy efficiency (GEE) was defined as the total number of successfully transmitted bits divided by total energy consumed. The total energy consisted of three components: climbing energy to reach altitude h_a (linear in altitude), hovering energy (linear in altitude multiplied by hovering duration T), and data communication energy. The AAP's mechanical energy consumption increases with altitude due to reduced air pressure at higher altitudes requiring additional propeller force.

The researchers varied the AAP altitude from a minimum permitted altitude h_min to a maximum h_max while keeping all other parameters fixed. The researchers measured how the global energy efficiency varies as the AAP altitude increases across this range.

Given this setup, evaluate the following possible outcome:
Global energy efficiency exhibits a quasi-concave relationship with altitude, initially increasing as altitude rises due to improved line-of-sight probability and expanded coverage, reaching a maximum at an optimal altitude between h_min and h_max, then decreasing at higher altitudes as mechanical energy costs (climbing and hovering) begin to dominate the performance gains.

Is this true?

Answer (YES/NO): NO